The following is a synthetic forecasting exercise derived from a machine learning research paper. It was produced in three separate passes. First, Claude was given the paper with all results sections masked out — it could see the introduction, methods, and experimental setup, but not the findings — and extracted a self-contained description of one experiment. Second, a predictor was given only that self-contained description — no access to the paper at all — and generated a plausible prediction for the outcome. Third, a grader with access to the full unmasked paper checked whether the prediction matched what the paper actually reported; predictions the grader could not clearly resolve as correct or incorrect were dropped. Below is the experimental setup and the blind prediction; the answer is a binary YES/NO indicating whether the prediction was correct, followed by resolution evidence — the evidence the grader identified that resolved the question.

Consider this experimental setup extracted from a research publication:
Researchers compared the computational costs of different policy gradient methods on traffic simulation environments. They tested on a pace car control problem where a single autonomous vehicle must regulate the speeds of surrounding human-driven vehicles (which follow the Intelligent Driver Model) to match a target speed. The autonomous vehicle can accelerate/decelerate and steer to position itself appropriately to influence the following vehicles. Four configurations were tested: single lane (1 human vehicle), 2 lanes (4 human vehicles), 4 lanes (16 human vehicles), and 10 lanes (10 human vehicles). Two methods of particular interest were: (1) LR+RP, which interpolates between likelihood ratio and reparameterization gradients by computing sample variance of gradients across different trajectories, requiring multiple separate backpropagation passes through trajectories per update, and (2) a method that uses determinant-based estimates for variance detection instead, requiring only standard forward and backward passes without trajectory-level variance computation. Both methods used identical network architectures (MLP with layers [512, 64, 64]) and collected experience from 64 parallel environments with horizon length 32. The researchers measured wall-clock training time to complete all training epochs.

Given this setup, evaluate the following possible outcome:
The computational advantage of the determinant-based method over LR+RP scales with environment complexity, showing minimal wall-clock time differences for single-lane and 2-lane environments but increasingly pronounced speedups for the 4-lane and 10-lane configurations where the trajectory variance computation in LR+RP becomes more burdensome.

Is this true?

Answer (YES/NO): NO